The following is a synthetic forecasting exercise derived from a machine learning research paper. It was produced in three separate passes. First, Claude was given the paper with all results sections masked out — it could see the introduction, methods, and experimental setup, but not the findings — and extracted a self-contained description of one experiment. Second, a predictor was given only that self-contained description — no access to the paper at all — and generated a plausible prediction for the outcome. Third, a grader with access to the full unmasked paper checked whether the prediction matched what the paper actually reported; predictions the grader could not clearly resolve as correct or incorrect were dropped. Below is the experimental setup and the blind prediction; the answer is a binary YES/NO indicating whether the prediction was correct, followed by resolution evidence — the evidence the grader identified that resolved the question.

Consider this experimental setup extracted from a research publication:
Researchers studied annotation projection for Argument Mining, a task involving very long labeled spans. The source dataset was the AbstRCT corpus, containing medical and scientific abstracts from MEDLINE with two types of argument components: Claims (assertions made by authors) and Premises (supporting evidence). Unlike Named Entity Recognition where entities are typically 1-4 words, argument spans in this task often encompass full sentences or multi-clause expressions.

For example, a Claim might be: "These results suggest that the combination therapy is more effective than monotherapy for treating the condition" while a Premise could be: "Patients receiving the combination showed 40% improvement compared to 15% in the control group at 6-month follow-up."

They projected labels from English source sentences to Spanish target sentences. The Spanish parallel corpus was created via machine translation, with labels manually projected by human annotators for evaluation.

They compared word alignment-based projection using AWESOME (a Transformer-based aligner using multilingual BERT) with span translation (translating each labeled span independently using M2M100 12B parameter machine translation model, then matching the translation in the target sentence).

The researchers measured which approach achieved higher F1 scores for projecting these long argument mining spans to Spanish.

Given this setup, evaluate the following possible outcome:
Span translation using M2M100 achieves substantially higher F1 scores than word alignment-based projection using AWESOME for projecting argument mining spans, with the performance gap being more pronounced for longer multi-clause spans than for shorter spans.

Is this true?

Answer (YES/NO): NO